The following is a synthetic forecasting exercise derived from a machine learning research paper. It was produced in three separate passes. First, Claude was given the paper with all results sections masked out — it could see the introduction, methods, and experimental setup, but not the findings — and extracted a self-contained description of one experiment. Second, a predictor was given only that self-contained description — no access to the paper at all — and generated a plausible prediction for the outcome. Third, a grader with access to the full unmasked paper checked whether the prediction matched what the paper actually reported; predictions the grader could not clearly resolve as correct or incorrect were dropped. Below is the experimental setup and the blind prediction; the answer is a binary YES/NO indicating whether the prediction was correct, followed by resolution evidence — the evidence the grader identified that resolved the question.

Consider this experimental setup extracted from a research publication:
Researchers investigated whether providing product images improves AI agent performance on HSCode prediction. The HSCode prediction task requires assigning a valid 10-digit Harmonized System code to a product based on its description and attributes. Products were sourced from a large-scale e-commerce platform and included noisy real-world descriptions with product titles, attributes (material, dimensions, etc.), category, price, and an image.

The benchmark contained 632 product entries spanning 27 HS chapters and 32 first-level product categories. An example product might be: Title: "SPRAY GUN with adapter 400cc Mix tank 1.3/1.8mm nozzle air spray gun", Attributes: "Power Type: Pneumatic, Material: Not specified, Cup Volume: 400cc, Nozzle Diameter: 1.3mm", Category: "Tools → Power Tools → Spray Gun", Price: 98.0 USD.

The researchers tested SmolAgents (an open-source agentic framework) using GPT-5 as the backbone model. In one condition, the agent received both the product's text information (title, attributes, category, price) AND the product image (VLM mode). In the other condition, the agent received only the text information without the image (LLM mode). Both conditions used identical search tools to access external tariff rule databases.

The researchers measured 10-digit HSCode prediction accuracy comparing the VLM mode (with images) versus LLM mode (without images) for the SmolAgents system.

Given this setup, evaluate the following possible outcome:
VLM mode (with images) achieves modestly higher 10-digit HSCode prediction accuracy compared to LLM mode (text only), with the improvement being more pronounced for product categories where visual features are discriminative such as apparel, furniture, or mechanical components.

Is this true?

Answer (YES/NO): NO